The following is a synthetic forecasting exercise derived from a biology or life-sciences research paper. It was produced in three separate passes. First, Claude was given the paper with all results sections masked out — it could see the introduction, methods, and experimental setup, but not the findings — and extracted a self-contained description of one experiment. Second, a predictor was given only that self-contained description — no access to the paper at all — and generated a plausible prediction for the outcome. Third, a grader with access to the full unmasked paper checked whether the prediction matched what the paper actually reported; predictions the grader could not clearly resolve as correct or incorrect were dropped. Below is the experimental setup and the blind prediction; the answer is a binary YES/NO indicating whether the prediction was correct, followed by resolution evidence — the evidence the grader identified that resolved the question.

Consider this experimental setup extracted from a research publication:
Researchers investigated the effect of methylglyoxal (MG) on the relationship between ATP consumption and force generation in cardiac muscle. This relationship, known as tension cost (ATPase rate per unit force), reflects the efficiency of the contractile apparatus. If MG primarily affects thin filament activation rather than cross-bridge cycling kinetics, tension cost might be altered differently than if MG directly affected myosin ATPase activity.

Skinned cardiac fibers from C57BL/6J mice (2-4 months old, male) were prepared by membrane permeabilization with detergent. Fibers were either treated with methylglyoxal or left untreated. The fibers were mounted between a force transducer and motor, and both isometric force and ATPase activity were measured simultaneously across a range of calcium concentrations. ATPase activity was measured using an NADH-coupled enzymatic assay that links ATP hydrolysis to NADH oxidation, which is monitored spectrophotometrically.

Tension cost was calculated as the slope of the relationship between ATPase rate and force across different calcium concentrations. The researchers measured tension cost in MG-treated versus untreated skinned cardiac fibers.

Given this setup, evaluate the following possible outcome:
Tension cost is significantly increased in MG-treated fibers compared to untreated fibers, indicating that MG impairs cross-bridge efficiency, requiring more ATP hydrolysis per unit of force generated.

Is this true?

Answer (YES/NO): NO